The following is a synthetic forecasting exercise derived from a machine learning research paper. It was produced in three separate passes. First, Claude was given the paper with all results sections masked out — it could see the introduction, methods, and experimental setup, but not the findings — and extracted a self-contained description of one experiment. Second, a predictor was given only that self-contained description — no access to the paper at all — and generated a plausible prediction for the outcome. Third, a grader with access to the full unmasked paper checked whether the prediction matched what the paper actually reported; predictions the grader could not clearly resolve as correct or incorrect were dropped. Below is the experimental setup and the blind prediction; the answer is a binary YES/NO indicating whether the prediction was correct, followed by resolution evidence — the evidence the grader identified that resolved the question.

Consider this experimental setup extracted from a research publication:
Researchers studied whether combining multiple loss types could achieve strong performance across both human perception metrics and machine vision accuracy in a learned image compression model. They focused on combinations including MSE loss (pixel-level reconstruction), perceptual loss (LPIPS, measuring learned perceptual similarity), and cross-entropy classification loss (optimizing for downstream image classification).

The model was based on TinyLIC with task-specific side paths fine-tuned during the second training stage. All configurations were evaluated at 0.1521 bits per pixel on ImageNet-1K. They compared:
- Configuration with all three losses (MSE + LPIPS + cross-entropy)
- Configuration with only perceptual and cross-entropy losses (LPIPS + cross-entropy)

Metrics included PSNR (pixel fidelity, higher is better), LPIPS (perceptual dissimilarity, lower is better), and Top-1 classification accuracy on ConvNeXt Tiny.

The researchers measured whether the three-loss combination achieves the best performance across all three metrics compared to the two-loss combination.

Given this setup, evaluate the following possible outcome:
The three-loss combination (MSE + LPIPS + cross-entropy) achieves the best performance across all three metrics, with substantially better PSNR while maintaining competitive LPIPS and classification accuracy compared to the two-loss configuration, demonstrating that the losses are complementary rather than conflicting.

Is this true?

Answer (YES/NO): NO